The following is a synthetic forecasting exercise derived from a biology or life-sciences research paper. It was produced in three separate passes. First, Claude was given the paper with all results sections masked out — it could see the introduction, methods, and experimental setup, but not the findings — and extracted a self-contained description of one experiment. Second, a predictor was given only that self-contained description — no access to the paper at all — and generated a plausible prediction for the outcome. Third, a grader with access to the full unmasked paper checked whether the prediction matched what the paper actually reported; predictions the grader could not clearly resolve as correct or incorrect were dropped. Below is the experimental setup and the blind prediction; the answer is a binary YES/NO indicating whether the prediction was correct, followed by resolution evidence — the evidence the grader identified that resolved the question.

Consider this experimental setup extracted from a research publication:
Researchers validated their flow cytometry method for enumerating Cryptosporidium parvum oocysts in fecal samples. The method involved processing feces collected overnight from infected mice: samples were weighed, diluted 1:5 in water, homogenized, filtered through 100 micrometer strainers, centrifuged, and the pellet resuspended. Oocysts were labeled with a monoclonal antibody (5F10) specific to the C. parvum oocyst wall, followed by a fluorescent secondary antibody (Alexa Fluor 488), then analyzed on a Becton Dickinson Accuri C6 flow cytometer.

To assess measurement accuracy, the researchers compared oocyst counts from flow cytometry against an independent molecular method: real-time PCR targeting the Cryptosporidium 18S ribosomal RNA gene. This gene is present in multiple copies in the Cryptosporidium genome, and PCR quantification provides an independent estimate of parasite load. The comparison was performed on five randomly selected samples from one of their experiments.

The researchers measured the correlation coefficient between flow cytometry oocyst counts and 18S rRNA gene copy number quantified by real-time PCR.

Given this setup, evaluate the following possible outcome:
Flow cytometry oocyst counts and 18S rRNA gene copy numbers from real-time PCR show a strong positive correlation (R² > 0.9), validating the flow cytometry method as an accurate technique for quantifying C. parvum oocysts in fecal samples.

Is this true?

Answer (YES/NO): NO